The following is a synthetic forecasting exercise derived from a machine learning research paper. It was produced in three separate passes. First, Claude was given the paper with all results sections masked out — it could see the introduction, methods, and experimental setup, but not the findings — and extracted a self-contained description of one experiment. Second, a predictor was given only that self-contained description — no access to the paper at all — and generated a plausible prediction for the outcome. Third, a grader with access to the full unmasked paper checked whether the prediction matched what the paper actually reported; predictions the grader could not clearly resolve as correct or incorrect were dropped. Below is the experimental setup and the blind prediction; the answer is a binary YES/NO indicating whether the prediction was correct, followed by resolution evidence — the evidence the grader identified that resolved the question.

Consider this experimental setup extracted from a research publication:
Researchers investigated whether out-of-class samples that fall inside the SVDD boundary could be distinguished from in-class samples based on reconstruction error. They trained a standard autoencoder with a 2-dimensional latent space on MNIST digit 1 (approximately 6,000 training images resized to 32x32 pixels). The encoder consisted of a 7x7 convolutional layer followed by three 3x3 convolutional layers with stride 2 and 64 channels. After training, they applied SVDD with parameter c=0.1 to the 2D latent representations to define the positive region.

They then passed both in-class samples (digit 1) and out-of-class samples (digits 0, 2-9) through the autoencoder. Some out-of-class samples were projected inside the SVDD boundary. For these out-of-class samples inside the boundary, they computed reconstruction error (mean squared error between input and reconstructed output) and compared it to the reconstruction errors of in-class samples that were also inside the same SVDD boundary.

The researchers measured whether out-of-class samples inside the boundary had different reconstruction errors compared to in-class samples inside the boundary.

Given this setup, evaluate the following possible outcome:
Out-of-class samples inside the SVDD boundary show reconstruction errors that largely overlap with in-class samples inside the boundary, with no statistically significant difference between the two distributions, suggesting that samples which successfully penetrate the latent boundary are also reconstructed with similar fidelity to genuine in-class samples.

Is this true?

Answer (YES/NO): NO